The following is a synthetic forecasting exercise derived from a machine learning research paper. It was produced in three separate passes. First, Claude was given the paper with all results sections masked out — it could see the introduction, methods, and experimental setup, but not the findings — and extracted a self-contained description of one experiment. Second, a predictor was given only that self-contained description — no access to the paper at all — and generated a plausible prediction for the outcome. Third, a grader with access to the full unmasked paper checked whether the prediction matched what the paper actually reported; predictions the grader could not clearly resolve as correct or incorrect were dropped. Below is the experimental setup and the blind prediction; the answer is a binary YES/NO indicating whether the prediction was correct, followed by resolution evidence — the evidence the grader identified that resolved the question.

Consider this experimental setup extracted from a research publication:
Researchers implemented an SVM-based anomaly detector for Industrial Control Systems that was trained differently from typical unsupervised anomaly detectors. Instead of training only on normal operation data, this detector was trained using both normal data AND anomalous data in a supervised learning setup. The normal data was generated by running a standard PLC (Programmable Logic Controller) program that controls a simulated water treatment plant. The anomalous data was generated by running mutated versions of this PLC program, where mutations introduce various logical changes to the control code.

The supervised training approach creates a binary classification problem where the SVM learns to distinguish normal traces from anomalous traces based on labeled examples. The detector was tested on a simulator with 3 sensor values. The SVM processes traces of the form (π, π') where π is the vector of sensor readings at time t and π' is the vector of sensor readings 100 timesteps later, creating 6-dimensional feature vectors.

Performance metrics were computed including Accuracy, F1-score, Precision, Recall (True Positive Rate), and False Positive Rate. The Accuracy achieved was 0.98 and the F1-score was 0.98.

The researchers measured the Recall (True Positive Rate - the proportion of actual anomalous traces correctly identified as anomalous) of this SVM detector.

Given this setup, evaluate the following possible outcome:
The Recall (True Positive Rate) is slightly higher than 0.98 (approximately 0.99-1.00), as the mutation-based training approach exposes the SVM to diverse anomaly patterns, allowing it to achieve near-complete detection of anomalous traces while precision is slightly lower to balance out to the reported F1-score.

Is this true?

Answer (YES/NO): YES